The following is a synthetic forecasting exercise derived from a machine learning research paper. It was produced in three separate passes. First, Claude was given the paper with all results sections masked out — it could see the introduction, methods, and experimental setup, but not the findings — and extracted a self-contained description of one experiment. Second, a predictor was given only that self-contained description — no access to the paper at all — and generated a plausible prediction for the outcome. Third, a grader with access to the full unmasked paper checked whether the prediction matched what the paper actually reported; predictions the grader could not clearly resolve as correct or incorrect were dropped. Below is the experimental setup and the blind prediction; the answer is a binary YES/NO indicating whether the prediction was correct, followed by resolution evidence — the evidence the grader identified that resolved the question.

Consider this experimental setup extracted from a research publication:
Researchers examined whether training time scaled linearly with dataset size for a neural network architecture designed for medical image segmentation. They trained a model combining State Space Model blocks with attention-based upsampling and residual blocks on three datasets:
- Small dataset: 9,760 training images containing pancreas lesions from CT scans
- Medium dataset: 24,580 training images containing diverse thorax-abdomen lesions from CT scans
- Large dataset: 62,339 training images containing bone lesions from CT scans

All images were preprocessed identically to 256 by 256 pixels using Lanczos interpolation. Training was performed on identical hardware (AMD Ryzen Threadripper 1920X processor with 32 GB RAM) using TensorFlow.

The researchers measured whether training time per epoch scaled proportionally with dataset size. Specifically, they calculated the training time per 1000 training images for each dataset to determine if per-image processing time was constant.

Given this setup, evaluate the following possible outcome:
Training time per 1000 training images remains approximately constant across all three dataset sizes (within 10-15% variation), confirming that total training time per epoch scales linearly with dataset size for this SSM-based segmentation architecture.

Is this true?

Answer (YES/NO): YES